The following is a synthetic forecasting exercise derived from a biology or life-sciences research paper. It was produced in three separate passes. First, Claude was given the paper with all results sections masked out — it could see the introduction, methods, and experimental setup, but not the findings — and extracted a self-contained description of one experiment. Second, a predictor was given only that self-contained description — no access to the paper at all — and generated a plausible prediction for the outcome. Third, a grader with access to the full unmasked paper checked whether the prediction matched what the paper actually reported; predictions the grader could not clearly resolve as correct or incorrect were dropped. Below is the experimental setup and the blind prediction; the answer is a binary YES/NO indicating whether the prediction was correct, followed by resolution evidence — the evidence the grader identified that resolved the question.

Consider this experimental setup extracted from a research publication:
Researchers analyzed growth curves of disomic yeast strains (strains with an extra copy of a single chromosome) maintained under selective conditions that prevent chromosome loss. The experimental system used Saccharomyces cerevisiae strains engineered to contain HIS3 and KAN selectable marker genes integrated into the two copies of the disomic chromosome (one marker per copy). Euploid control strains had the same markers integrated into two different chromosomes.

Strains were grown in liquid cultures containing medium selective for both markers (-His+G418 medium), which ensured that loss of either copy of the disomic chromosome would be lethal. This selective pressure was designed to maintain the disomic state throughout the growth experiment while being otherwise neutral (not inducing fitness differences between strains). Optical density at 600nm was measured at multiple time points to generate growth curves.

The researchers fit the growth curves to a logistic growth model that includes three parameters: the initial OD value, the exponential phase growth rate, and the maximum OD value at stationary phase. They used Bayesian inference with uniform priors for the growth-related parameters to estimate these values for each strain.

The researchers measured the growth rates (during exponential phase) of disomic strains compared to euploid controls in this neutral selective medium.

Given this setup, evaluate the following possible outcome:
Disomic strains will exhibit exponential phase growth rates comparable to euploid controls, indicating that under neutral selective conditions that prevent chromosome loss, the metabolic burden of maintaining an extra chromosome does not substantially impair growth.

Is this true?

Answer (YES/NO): NO